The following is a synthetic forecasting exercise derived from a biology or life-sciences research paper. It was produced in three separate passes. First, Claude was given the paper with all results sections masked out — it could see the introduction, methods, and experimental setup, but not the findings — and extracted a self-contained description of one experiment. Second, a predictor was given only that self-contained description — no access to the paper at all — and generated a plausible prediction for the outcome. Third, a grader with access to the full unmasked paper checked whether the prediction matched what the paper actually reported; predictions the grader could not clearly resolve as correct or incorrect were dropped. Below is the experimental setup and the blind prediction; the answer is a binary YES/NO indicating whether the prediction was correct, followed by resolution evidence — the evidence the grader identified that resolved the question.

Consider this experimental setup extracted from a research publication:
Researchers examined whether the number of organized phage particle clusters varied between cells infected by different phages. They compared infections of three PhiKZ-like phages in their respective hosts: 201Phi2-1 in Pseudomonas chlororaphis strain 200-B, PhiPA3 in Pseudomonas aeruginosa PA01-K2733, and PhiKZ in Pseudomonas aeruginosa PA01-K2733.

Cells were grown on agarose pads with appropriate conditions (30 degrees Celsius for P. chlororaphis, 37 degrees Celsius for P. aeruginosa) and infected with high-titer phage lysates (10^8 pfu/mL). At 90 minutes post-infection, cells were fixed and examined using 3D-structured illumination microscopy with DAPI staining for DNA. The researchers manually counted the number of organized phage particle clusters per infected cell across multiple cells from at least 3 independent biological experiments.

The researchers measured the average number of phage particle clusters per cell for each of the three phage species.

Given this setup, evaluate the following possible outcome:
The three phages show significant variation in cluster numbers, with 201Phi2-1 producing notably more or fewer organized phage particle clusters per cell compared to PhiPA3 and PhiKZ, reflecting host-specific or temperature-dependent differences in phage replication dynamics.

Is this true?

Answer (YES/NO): NO